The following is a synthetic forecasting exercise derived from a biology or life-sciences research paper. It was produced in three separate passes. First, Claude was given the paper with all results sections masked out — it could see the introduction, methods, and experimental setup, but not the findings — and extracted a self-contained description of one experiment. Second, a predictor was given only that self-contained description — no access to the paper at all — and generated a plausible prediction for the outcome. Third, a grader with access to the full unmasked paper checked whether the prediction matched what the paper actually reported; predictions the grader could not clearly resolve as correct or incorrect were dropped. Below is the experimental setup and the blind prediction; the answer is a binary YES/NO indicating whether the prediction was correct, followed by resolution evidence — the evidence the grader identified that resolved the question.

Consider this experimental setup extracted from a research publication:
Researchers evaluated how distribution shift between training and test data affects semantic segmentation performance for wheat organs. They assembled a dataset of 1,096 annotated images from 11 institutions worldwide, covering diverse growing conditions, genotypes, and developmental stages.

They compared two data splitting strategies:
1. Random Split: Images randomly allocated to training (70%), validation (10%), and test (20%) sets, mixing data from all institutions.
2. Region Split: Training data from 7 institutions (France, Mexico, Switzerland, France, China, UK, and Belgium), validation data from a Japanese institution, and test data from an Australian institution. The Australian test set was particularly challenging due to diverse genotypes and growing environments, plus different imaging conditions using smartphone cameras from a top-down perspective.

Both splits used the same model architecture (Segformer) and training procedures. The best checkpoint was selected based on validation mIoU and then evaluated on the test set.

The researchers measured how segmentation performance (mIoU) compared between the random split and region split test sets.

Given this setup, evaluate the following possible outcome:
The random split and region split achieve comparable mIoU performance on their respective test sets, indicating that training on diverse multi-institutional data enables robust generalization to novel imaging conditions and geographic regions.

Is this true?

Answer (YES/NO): NO